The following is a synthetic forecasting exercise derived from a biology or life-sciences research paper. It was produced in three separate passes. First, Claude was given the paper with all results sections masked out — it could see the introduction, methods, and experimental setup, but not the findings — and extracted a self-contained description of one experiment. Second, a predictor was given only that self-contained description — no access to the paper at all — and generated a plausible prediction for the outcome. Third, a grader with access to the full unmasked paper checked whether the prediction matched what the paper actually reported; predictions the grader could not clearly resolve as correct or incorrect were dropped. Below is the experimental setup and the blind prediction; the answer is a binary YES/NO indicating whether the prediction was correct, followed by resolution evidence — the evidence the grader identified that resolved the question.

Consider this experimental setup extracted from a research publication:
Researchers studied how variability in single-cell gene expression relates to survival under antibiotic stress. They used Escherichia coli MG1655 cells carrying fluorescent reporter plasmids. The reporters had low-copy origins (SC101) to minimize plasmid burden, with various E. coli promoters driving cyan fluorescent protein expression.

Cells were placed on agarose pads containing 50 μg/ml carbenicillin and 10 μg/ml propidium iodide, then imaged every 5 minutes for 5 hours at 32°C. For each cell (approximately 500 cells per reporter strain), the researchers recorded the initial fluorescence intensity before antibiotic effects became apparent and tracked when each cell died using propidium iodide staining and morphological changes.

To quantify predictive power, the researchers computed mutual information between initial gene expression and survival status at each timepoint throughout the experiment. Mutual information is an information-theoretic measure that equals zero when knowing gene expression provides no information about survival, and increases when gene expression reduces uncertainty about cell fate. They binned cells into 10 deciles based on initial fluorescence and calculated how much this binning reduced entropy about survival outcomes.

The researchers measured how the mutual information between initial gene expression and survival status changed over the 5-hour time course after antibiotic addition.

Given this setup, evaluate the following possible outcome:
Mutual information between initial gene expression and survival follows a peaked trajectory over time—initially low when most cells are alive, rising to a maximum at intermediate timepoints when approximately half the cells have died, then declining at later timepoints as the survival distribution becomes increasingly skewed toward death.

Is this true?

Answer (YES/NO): YES